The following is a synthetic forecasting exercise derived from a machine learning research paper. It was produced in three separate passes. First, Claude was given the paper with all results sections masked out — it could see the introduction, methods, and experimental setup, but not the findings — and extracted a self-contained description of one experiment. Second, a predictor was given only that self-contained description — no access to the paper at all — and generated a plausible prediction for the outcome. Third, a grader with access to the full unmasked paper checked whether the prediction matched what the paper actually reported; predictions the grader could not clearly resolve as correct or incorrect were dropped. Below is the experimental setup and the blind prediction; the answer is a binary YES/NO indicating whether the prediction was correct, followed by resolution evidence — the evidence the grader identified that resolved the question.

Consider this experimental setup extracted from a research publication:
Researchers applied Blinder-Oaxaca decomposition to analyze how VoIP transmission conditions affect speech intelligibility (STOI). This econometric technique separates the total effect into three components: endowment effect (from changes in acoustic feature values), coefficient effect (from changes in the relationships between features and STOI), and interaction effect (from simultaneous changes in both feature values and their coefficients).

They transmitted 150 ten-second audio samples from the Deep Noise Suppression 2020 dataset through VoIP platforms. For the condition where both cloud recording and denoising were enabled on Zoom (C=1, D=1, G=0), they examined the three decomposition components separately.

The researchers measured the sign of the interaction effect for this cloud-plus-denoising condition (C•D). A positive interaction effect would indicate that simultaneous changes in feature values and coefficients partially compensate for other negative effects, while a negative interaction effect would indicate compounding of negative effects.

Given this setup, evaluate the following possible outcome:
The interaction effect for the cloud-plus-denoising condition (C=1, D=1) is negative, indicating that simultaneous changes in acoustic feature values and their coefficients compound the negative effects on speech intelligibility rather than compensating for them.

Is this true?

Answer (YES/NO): NO